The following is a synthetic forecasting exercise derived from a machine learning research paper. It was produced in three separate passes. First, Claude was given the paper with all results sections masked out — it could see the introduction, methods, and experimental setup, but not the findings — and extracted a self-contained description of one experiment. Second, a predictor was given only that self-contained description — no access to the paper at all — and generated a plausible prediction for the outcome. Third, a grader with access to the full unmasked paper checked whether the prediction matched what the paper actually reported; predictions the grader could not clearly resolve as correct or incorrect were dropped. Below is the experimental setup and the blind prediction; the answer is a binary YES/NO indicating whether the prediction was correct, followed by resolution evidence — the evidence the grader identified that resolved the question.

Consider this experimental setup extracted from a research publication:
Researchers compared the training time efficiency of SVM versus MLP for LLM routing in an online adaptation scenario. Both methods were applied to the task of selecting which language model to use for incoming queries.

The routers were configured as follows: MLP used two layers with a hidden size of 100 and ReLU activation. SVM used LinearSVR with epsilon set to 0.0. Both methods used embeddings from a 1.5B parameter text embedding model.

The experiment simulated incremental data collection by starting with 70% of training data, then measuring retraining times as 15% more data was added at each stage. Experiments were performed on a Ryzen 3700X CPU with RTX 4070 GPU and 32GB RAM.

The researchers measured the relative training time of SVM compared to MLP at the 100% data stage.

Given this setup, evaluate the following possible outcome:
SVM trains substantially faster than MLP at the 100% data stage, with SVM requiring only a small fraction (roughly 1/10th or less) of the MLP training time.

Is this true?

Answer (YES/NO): NO